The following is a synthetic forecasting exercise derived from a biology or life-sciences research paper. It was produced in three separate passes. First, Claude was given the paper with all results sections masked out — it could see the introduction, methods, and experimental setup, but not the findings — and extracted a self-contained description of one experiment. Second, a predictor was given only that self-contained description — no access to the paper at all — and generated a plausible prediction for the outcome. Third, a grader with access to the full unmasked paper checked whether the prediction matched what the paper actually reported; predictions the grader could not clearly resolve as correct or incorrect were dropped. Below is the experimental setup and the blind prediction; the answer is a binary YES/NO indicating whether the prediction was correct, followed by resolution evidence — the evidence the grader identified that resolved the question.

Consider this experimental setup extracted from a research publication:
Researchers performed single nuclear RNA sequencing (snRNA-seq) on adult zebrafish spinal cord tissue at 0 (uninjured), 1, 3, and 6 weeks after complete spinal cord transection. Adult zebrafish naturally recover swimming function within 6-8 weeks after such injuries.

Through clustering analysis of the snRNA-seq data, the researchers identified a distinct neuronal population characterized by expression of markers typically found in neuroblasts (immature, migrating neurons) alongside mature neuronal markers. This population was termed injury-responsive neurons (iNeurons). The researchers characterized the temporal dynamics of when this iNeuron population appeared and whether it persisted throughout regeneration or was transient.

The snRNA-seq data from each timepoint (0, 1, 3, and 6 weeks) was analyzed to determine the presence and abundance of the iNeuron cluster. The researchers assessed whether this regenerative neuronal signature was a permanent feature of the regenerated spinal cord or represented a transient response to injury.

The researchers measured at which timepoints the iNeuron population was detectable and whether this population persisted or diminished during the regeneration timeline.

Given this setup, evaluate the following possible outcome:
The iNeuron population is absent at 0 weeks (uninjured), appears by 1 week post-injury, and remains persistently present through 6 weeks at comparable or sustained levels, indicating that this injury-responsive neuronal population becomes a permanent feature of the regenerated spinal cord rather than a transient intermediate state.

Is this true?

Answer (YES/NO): NO